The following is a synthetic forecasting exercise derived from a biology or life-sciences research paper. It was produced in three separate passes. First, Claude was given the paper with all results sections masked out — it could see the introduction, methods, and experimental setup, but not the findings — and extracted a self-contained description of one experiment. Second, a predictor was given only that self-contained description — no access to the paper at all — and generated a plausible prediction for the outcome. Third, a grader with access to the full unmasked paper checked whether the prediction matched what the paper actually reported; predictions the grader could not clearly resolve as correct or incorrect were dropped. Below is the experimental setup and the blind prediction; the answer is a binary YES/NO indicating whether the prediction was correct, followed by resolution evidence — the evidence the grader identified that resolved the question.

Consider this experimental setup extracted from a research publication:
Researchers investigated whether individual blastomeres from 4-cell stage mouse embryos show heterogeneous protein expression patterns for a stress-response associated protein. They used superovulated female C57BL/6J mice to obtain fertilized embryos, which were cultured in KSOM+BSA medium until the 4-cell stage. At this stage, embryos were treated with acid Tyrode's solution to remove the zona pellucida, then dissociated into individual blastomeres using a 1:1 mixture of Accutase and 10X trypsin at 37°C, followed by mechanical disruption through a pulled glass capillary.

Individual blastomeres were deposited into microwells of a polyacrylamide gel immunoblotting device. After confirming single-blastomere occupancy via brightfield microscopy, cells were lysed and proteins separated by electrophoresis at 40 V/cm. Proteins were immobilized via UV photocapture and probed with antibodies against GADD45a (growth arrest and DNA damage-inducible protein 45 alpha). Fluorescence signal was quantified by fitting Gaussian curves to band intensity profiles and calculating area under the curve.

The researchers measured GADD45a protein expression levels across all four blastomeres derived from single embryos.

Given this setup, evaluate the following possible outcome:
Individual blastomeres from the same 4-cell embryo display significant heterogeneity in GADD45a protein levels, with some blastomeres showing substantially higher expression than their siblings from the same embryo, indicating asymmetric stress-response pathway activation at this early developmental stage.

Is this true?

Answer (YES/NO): YES